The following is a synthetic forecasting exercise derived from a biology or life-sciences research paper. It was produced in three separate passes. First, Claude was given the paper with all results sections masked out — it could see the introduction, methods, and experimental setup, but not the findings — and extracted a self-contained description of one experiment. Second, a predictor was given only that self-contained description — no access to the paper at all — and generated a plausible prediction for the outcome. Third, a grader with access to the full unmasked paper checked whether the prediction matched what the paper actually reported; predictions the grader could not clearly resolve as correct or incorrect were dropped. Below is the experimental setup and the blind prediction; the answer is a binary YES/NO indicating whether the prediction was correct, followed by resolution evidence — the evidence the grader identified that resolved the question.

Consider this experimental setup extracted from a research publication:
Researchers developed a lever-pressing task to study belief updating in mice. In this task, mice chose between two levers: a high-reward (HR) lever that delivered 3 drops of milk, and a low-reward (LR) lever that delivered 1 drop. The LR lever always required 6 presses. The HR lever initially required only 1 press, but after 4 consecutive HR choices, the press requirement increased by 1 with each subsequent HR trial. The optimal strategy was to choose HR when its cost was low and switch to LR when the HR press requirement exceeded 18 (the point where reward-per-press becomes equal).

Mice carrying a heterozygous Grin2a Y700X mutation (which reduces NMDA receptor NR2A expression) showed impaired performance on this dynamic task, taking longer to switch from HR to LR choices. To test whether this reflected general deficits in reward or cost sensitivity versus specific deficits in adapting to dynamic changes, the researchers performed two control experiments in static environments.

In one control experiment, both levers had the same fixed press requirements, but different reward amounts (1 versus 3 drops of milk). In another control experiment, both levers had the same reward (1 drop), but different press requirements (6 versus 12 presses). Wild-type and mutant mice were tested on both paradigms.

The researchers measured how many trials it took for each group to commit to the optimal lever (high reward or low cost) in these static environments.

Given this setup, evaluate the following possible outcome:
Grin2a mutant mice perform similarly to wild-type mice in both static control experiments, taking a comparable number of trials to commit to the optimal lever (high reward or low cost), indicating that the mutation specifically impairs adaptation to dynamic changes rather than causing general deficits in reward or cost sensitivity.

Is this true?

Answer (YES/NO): YES